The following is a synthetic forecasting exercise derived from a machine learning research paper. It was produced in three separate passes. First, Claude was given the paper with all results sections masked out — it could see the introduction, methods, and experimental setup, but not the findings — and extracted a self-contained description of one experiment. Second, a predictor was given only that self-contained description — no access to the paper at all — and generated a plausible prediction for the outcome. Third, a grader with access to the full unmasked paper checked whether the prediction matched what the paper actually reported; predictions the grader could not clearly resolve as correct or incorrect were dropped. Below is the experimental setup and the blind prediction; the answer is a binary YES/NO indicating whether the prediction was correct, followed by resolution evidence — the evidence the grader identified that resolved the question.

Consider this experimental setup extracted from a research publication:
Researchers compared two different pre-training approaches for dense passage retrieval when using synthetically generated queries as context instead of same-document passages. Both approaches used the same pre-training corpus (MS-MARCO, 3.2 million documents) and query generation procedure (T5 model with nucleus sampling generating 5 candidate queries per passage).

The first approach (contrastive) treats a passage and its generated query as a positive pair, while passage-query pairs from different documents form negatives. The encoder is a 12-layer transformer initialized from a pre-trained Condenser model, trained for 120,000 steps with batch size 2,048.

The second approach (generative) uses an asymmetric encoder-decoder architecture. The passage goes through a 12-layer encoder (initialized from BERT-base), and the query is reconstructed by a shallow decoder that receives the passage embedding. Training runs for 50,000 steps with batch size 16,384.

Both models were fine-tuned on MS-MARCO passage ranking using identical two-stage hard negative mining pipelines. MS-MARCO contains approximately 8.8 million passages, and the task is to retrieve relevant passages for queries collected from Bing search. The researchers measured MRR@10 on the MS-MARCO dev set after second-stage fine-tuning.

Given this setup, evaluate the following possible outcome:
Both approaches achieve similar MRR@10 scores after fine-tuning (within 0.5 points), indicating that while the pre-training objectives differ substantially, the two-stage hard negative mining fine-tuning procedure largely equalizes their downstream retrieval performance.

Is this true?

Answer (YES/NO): NO